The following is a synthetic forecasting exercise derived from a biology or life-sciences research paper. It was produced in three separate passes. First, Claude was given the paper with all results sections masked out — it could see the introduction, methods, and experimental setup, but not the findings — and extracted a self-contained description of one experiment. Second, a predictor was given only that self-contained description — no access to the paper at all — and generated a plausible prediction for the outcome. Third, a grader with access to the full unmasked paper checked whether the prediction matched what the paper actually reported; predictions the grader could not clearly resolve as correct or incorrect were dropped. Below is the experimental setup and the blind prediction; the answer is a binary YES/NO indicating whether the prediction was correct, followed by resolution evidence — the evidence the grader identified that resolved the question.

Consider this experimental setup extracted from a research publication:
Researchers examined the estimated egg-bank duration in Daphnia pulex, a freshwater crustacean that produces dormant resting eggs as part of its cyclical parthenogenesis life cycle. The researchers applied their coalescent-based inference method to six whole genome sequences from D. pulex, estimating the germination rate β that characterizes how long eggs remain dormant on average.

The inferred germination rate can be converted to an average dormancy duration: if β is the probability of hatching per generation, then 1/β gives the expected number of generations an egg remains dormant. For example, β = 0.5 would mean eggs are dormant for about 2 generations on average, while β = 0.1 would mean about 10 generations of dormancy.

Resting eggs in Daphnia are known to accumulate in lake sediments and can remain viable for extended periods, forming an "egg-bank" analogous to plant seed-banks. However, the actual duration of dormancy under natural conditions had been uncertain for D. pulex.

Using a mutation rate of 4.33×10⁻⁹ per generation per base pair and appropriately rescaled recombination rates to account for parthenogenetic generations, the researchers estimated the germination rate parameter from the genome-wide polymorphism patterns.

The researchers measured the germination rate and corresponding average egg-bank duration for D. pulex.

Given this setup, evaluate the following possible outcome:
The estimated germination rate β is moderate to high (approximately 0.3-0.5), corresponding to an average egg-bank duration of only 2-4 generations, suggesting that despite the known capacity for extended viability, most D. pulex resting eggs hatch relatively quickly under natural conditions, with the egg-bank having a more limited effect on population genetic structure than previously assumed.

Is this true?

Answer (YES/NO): NO